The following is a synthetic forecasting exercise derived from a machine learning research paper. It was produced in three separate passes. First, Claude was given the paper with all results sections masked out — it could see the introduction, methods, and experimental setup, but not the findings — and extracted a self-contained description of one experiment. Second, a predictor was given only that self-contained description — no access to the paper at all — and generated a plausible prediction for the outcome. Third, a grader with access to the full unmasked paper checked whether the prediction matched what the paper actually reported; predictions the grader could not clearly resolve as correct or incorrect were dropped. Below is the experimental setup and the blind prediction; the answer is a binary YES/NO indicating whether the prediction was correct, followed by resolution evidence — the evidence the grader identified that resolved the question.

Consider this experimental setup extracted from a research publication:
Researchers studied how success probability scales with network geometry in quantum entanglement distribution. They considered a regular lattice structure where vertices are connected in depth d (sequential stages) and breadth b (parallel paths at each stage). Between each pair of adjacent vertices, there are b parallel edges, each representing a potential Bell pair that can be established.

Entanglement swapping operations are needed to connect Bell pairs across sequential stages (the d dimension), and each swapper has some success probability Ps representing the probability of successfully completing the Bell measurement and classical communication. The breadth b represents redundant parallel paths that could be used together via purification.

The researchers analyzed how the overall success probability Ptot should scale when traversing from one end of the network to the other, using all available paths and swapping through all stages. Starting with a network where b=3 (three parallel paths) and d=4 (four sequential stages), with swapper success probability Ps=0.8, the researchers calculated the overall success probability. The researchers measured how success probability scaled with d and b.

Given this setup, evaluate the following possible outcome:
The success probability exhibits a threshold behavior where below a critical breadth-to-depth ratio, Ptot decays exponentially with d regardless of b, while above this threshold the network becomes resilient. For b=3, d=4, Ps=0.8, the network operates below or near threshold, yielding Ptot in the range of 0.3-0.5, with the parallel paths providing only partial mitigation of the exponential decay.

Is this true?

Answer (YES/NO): NO